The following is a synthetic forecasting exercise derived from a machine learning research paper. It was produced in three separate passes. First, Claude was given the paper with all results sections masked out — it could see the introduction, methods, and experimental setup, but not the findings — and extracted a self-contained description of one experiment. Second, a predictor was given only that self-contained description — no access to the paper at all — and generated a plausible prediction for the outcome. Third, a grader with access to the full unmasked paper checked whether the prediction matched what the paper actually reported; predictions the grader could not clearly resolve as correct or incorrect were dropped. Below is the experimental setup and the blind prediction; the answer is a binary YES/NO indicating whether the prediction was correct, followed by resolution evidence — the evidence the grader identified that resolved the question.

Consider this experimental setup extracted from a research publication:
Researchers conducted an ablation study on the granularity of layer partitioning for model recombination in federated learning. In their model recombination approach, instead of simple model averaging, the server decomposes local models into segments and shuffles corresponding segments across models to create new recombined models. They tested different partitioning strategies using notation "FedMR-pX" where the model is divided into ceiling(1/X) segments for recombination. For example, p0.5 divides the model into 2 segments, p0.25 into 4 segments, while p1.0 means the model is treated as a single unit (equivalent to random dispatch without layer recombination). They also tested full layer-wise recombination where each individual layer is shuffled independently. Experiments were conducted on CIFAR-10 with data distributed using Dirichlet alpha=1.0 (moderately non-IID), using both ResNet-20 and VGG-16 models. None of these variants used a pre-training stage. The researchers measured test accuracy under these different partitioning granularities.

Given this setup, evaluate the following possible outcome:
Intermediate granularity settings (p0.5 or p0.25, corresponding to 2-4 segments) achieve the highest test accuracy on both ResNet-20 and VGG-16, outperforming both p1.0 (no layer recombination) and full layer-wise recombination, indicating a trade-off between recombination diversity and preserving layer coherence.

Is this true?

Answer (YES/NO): NO